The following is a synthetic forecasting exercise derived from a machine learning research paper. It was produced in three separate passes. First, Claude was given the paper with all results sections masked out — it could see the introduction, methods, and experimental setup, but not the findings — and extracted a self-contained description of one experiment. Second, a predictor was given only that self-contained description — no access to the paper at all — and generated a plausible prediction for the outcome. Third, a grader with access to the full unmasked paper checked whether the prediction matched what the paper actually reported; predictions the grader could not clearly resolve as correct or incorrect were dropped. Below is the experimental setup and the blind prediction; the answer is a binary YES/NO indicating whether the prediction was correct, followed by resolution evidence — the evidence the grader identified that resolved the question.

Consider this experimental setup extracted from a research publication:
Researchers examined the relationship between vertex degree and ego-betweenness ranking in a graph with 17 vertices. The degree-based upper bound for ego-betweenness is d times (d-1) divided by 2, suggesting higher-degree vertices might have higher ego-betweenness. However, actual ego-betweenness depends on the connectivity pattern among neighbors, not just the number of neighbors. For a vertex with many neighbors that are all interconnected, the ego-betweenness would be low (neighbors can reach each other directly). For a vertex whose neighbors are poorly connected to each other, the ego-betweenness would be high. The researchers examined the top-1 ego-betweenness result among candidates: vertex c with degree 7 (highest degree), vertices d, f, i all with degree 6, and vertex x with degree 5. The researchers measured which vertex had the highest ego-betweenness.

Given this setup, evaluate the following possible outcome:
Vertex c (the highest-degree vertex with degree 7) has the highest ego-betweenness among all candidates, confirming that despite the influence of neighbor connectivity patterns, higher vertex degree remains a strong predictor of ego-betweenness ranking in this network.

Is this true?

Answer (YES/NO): NO